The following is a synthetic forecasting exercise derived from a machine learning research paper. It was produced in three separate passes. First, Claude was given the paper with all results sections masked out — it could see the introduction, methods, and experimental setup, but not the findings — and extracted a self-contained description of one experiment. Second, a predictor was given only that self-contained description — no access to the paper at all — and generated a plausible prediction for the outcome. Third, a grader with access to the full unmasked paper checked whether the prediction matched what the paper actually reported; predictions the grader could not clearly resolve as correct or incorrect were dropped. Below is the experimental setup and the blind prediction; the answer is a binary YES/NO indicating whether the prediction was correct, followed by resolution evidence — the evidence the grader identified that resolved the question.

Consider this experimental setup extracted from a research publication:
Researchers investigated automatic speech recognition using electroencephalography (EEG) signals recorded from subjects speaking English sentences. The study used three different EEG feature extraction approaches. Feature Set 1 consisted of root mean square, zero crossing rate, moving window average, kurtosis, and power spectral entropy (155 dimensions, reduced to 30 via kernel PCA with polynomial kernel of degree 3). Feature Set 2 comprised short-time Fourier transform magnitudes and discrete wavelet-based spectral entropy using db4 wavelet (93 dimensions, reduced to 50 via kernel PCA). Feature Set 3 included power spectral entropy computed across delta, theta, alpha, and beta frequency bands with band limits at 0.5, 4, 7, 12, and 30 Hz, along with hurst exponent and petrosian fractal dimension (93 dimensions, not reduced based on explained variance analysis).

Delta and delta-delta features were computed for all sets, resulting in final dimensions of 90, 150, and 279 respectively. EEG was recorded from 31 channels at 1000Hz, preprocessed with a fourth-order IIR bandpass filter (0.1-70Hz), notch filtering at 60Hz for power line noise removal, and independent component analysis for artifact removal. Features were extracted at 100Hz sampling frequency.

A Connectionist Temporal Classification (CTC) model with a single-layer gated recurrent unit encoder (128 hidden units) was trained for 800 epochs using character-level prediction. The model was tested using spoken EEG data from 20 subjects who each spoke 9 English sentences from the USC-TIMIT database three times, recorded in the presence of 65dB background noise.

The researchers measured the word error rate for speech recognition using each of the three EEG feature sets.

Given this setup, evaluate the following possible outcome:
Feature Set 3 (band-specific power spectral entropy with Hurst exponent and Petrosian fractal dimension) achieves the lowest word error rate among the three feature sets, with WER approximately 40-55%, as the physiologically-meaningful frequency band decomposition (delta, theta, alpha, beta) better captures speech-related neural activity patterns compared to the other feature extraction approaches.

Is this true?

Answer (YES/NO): NO